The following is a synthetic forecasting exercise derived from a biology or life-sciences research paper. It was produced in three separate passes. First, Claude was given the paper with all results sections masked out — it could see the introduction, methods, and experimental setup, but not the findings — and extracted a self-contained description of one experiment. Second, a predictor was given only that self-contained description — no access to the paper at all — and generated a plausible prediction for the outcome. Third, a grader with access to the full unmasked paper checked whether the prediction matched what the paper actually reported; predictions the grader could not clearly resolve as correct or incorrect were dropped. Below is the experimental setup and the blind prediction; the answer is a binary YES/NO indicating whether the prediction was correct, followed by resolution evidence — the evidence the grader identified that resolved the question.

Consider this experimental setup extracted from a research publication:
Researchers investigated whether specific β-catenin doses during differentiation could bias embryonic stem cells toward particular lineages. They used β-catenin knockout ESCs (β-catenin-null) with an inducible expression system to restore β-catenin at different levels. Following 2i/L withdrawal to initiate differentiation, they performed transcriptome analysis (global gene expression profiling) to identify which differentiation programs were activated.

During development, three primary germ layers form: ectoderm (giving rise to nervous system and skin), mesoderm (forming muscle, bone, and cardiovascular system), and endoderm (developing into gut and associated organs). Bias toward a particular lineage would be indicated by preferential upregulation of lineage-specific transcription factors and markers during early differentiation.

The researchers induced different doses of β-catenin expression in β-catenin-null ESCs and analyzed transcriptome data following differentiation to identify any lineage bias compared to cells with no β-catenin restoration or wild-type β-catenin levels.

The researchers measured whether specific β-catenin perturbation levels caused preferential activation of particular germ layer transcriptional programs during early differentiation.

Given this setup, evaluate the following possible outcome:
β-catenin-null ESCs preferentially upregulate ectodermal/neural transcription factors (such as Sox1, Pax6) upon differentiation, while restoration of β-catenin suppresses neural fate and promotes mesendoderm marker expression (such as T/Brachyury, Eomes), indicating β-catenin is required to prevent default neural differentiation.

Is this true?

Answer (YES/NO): NO